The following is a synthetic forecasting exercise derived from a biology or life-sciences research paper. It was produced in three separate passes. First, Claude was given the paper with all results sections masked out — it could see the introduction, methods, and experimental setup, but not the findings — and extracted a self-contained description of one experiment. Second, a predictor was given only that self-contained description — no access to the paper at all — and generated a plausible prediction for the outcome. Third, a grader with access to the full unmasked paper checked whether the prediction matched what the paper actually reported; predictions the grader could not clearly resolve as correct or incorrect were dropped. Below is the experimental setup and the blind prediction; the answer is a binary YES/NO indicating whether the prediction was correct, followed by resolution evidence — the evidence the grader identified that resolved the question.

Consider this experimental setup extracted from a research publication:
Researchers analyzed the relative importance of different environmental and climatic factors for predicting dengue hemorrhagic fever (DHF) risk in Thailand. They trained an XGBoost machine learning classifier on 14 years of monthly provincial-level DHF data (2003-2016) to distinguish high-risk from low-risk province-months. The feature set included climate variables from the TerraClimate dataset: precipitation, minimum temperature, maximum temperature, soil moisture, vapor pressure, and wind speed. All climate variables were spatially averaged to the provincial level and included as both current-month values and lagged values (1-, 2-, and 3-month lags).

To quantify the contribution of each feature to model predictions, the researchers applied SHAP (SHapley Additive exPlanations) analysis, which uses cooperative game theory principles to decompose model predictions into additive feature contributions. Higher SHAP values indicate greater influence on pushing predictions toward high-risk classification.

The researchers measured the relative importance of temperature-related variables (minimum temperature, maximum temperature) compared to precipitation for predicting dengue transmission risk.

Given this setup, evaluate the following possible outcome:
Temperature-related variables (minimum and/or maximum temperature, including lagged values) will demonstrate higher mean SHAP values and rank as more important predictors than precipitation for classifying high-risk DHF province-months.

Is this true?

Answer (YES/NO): YES